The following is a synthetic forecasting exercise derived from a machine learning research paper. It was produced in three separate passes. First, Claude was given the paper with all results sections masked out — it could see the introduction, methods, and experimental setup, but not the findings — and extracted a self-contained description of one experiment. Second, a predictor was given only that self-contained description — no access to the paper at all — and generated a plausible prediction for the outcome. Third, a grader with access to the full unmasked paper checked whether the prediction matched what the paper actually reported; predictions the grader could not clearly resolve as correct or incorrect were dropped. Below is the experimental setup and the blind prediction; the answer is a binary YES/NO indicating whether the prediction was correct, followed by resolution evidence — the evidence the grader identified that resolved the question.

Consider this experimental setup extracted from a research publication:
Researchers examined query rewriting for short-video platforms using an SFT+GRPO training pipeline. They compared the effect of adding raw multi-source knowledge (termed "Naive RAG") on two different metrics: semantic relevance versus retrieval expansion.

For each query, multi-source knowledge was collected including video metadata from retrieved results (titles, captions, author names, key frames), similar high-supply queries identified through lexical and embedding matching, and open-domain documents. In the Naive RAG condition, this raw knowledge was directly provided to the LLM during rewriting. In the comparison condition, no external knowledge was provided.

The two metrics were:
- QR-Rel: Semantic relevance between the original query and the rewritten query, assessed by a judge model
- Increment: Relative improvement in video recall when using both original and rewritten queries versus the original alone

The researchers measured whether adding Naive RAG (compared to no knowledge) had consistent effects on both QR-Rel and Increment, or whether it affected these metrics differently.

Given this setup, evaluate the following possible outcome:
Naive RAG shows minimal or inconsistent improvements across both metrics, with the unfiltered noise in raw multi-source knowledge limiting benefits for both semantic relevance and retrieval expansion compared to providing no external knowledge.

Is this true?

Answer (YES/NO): NO